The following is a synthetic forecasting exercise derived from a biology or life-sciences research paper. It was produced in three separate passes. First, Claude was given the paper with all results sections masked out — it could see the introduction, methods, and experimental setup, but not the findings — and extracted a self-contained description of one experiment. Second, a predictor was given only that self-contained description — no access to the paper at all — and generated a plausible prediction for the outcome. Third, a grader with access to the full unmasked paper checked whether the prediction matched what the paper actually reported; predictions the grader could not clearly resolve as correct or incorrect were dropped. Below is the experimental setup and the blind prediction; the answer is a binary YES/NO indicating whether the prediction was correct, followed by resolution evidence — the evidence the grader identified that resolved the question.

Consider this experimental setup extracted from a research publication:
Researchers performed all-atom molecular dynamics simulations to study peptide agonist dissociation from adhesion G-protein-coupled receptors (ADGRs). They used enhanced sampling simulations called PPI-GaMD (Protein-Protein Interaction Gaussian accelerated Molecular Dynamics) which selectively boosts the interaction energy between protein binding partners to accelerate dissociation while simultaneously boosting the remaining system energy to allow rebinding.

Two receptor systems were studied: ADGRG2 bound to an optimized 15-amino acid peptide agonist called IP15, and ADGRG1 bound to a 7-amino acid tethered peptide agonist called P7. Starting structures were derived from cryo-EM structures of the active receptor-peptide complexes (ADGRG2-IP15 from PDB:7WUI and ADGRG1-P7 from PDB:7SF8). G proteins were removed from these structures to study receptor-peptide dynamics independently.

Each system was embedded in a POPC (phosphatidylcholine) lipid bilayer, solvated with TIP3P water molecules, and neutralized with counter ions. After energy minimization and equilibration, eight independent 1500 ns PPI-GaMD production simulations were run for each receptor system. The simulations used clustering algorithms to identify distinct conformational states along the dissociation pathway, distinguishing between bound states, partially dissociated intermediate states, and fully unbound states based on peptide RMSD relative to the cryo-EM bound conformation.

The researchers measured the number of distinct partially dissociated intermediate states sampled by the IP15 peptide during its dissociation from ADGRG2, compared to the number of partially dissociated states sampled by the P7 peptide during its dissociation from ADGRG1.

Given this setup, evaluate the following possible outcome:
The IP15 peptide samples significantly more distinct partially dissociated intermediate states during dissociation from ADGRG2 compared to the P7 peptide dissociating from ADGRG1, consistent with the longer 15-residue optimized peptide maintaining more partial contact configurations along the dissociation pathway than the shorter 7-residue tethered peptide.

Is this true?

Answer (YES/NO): YES